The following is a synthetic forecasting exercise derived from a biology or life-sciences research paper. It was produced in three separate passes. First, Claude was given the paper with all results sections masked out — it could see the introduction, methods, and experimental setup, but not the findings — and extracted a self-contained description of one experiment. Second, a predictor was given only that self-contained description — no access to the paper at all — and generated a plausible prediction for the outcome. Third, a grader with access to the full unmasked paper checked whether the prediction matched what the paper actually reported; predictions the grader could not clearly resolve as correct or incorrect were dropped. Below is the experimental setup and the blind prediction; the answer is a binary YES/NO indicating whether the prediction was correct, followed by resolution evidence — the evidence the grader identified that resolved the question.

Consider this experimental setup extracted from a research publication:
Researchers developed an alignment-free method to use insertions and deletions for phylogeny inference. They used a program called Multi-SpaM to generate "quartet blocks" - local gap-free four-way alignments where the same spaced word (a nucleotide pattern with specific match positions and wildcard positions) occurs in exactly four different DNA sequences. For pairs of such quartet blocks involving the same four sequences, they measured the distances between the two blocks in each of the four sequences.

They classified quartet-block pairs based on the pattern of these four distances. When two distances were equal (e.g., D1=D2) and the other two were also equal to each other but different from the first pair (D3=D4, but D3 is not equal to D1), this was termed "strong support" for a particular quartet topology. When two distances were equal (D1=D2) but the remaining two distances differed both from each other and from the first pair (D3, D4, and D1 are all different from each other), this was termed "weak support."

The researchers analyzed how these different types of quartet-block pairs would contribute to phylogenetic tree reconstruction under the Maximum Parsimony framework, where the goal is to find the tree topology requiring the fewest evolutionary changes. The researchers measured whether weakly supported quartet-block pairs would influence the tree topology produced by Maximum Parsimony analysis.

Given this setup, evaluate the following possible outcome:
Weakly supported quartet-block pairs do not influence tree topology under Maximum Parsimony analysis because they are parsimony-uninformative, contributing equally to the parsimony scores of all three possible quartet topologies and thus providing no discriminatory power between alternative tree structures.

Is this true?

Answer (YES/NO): YES